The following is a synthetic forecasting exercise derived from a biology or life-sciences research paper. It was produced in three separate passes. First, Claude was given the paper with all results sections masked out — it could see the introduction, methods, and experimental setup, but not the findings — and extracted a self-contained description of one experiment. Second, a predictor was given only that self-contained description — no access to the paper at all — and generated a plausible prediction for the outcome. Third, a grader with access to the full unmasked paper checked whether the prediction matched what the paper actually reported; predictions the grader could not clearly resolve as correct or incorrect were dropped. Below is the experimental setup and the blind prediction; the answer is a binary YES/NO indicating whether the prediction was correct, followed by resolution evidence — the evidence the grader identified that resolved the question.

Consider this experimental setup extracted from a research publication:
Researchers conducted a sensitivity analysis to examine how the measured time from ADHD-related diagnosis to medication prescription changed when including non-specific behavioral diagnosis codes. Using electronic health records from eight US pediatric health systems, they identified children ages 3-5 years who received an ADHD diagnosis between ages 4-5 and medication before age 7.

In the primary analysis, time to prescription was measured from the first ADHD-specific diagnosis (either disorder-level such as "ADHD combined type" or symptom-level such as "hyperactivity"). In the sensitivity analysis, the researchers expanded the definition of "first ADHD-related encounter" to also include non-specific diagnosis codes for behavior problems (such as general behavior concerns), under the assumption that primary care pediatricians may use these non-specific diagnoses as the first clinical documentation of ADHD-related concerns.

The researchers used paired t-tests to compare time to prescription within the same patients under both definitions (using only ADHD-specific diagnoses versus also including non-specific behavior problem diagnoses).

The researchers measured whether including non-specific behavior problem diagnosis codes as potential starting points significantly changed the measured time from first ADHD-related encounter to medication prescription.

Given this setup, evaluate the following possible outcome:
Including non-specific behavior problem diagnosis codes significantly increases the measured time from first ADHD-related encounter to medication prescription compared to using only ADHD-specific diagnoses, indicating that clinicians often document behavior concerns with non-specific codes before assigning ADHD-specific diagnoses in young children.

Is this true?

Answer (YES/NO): YES